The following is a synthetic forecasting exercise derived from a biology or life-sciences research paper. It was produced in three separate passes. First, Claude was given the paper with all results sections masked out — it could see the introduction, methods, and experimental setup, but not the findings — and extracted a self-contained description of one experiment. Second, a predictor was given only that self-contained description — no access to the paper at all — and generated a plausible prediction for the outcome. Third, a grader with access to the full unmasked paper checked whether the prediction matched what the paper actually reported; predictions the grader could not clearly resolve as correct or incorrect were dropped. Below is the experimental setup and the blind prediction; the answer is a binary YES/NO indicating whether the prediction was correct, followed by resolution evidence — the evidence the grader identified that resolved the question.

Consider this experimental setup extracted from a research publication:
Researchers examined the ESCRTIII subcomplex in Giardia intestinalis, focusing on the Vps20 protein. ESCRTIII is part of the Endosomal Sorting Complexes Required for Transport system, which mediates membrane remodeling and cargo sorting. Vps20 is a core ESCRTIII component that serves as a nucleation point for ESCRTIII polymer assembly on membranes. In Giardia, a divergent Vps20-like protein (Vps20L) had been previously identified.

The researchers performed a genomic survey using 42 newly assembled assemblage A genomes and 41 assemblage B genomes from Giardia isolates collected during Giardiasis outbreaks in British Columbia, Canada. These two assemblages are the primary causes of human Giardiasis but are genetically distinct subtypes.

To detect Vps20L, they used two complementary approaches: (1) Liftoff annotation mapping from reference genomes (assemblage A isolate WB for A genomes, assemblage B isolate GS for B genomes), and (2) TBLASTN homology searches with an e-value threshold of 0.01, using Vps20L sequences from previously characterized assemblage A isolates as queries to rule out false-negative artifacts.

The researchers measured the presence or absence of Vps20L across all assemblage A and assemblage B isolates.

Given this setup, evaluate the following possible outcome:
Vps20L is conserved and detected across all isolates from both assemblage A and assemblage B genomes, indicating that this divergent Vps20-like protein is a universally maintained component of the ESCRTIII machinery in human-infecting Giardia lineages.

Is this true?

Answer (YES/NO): NO